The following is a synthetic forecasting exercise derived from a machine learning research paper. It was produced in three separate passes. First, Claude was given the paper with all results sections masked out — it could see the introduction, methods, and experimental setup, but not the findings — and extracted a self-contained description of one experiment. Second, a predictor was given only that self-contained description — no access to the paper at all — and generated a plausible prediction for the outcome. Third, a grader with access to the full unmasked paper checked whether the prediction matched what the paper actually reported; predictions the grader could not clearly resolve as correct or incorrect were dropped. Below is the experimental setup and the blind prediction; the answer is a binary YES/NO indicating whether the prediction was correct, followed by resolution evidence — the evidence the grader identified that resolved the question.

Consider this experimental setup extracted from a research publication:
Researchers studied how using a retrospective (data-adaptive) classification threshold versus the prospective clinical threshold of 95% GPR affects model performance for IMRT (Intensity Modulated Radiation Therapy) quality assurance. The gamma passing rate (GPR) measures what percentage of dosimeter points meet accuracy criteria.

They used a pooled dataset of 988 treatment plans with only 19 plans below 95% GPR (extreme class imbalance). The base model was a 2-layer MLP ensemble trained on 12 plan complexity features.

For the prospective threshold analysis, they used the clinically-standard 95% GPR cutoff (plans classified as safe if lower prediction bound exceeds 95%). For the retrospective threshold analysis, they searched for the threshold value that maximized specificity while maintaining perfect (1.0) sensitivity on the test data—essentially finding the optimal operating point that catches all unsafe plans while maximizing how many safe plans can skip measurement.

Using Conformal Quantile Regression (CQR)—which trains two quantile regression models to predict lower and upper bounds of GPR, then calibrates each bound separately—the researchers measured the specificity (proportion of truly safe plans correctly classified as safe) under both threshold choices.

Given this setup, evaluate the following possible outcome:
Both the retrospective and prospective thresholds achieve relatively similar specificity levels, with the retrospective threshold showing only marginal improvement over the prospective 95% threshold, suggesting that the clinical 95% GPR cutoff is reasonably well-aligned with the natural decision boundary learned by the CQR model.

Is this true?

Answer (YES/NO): NO